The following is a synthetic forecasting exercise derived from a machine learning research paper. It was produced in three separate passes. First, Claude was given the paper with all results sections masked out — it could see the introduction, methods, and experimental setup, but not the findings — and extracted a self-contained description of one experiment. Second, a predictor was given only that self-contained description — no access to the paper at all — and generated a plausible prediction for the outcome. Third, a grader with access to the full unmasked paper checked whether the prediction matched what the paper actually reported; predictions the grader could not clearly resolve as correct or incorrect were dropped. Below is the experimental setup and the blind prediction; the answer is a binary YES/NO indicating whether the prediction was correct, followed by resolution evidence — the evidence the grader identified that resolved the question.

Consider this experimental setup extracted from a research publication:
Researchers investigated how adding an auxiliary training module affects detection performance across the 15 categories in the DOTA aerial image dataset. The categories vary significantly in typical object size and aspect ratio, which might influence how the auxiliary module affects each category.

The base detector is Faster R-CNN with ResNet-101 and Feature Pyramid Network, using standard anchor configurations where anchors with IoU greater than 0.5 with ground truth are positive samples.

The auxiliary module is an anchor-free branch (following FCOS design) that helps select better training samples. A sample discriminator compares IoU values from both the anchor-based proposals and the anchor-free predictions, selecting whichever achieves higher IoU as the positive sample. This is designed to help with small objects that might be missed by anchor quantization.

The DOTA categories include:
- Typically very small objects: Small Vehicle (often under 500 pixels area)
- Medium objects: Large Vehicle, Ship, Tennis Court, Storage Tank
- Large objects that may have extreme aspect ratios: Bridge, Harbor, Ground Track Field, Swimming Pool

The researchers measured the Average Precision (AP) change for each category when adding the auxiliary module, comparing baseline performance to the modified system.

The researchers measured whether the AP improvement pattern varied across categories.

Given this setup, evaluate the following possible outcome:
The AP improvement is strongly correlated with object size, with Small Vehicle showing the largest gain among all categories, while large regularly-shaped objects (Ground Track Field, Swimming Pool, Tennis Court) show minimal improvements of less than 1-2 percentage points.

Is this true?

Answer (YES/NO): NO